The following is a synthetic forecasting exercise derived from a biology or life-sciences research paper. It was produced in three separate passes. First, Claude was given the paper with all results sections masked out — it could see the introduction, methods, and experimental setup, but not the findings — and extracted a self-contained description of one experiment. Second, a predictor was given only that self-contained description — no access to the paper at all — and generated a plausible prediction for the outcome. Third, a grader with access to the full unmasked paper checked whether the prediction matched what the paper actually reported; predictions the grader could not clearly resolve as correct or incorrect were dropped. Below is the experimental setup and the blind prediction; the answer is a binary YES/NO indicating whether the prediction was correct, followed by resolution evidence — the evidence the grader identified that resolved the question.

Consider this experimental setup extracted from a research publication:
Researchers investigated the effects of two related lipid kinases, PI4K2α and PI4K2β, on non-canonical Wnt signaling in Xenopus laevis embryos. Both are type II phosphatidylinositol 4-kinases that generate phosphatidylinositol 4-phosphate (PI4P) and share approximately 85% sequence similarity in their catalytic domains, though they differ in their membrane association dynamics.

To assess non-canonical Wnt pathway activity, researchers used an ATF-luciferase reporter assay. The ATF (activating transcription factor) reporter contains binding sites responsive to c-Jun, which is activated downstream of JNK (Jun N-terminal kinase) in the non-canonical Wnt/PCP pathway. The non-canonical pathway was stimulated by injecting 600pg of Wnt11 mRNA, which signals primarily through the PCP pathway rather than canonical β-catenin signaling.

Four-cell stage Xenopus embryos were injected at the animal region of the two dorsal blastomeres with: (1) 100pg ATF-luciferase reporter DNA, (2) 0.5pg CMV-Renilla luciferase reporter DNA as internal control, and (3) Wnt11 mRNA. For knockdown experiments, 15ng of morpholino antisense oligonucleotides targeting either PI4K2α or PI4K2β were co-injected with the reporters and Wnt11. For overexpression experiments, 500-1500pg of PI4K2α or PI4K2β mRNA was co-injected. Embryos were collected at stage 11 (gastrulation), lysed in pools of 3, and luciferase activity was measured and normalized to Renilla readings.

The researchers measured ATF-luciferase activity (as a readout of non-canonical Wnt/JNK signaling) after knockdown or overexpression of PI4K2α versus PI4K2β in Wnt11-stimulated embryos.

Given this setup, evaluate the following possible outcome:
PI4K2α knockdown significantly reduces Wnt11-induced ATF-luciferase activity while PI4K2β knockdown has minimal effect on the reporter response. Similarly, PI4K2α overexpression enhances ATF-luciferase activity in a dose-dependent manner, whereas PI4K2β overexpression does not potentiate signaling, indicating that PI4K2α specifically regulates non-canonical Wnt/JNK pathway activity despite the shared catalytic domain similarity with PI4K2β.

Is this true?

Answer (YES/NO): NO